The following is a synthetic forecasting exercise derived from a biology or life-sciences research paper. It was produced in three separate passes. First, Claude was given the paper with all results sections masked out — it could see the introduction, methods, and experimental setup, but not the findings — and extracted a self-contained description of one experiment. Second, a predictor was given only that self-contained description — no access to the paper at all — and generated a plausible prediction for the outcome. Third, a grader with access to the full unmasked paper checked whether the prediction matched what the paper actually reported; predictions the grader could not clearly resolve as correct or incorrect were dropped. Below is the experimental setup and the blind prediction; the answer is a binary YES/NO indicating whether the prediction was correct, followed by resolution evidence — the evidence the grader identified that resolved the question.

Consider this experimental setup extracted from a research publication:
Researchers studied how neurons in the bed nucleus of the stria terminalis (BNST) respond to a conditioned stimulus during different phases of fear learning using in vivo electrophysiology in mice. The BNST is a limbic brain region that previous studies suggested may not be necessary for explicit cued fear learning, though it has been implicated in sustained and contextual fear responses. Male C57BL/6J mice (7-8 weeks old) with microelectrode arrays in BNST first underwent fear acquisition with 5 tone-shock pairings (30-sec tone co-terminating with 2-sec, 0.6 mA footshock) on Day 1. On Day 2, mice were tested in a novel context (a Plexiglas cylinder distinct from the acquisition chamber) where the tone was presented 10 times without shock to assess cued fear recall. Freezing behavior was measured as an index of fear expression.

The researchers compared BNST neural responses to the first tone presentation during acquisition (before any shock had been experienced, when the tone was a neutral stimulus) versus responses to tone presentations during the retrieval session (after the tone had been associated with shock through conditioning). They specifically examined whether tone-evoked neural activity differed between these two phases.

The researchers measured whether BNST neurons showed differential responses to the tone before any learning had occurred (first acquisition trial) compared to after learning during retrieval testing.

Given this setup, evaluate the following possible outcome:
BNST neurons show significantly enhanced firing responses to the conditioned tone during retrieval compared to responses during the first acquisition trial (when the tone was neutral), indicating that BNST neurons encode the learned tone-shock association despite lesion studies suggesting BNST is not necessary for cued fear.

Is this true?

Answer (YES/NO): NO